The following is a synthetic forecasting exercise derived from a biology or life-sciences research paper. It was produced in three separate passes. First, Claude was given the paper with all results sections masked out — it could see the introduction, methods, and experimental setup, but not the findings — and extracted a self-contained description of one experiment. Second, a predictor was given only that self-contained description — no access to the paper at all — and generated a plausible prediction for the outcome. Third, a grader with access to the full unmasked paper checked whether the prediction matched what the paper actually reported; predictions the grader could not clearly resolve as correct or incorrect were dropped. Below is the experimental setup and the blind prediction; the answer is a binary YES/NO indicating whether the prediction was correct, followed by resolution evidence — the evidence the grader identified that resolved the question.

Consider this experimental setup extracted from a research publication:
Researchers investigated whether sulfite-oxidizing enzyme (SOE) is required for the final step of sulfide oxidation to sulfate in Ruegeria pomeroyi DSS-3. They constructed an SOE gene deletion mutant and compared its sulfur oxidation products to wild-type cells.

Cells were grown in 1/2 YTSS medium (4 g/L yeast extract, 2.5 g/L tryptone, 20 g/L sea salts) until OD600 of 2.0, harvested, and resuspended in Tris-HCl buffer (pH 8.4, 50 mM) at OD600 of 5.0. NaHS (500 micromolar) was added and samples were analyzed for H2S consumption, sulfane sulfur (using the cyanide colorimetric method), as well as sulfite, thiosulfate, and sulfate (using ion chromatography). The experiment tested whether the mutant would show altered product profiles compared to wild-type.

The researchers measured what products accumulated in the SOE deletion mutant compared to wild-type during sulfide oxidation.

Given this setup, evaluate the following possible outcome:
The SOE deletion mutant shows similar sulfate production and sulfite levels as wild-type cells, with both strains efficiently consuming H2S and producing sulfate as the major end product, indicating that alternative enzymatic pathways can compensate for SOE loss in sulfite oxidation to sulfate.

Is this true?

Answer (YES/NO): NO